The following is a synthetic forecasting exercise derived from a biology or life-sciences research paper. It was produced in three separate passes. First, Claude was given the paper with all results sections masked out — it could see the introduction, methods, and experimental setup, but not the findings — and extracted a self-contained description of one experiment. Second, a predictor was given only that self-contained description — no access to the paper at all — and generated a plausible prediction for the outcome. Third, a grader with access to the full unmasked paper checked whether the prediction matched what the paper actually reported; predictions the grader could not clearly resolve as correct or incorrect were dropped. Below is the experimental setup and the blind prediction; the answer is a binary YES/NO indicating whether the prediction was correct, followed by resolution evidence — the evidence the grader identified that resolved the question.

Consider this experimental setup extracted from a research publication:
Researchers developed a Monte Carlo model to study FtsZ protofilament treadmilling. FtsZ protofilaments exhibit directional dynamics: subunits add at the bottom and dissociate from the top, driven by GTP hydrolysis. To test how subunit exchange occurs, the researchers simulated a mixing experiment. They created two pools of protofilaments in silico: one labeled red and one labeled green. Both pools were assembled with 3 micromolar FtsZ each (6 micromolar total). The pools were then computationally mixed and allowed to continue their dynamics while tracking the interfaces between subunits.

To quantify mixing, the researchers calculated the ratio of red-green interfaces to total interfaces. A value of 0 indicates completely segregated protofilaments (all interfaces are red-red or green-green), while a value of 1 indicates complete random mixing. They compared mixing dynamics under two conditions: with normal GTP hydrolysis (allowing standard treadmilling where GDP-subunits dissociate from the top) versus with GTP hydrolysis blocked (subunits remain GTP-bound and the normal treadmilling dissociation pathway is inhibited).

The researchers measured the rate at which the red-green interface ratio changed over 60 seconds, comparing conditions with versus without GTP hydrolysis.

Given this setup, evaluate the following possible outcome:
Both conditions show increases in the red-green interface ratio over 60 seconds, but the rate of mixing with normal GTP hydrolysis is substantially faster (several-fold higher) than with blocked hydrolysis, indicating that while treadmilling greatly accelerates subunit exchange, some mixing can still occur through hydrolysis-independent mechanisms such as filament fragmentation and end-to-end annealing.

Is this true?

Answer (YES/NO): NO